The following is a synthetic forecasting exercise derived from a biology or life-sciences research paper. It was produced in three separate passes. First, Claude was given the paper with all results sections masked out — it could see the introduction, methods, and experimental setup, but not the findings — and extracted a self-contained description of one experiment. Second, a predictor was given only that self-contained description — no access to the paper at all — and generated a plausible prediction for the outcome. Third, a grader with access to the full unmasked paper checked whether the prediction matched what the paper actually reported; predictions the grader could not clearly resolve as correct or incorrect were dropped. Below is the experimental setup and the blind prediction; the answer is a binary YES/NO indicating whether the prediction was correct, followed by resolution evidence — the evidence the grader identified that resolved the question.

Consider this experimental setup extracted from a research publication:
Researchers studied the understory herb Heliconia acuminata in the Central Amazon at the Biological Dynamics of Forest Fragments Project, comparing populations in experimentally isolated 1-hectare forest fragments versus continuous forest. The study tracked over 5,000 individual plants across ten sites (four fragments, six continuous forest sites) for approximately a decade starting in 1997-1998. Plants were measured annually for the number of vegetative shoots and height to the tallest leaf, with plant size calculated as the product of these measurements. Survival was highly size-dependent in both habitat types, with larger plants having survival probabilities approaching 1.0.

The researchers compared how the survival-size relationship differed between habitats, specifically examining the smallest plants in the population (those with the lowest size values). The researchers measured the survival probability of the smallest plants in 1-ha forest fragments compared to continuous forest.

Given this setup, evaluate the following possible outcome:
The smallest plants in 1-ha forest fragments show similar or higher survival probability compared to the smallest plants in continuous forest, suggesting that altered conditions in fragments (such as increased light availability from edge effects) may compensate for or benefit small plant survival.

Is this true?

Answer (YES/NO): YES